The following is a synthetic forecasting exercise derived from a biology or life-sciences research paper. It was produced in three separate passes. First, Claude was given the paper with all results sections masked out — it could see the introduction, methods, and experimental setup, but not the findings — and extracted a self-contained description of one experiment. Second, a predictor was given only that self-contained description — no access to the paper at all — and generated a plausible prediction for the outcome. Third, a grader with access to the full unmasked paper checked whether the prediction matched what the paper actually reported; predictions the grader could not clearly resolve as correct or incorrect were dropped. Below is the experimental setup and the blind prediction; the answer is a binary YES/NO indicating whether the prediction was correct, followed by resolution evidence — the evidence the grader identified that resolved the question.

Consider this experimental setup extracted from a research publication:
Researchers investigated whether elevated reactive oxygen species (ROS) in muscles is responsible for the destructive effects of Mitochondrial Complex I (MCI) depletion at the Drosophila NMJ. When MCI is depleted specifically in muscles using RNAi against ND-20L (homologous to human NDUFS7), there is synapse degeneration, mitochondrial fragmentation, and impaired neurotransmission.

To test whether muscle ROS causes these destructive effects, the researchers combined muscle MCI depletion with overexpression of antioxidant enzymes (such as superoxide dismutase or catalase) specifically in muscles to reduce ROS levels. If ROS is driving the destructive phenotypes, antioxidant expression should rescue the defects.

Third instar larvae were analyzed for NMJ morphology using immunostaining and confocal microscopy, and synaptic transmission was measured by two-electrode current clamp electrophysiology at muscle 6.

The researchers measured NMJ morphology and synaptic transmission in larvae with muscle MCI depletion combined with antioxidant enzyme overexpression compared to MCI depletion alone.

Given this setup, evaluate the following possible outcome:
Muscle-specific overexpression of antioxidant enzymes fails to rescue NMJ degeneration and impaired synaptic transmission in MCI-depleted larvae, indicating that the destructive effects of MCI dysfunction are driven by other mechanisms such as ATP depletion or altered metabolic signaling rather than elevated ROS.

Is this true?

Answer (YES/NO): NO